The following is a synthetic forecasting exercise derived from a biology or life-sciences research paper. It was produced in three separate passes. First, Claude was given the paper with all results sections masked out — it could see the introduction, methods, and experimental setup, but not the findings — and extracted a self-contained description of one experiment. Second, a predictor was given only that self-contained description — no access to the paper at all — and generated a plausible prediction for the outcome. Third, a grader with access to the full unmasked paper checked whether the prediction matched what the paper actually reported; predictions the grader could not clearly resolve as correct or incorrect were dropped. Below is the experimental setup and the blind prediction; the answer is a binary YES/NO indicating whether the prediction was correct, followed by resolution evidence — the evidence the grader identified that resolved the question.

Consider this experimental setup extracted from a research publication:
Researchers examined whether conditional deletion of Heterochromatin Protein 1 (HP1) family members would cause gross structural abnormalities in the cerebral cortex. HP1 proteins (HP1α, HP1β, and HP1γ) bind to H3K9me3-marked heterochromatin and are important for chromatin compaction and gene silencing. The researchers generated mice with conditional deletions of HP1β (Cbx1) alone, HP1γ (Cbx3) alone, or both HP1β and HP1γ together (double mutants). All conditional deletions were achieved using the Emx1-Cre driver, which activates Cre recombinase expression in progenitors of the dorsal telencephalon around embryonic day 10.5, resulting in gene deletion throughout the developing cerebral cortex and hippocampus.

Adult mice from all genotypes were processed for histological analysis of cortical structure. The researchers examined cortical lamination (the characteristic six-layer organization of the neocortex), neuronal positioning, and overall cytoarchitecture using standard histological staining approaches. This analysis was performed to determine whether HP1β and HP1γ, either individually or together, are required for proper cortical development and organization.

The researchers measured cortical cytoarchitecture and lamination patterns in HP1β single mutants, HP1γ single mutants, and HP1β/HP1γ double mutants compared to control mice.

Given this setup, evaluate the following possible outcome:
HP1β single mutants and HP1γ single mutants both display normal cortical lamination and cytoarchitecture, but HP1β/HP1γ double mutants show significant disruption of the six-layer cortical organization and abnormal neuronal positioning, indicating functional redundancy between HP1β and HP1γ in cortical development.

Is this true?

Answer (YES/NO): NO